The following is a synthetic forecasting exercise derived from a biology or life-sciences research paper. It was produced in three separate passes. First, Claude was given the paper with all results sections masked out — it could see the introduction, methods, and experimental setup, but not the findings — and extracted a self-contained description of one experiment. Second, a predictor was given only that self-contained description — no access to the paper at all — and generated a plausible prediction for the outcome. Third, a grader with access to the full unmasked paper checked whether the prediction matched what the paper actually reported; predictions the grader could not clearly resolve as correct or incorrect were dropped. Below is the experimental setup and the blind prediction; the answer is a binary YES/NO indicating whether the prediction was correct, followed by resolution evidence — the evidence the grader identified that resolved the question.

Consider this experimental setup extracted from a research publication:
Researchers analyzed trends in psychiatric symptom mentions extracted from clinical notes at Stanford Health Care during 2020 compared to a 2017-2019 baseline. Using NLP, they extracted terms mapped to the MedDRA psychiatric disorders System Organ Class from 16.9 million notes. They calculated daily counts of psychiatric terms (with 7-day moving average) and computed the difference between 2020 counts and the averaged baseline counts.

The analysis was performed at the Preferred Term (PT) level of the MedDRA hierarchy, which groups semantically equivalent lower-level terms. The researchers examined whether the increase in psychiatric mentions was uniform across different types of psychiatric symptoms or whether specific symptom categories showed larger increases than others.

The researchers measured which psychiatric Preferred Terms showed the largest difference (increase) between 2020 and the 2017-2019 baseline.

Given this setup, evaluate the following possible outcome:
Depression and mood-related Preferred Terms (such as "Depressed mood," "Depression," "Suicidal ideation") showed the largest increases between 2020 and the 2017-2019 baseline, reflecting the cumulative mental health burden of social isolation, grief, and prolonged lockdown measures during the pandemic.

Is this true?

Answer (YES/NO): NO